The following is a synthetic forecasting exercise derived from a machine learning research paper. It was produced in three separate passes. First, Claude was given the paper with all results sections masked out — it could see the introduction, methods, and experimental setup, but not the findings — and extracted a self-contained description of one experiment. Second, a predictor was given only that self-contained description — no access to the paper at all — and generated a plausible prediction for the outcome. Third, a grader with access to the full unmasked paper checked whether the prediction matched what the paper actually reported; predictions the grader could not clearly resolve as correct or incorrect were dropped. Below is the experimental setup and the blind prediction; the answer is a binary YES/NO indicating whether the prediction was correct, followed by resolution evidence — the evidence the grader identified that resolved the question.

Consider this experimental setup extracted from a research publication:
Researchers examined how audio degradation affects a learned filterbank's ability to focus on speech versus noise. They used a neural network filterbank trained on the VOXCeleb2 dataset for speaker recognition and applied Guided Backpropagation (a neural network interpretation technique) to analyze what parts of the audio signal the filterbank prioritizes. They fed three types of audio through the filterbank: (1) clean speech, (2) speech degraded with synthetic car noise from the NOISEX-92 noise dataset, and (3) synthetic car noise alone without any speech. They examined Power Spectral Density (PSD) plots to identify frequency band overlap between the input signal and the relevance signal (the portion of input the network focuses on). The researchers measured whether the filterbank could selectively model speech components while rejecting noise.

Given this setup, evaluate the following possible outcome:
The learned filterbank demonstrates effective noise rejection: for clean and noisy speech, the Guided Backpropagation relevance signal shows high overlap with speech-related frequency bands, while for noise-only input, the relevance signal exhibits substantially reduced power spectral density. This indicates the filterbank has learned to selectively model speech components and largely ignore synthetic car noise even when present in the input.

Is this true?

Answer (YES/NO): YES